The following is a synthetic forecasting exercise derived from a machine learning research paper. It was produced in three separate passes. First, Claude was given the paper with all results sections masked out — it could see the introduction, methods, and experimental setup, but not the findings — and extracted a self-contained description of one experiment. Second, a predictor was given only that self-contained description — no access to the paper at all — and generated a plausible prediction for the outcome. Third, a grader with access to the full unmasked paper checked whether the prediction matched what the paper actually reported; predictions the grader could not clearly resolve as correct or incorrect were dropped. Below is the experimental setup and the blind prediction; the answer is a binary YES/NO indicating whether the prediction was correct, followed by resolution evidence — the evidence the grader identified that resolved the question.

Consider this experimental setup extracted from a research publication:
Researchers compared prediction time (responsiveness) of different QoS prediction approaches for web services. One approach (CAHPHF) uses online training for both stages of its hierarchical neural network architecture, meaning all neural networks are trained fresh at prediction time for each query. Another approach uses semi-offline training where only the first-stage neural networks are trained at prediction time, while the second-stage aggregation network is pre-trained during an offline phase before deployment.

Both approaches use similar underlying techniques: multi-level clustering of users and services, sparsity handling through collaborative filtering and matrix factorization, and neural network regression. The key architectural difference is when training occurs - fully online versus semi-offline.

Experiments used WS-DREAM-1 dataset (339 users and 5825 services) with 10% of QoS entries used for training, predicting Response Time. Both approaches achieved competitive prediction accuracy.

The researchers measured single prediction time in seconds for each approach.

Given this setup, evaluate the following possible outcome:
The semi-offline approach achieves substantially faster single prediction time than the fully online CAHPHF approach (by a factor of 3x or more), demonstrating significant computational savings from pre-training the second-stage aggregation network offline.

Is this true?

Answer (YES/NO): YES